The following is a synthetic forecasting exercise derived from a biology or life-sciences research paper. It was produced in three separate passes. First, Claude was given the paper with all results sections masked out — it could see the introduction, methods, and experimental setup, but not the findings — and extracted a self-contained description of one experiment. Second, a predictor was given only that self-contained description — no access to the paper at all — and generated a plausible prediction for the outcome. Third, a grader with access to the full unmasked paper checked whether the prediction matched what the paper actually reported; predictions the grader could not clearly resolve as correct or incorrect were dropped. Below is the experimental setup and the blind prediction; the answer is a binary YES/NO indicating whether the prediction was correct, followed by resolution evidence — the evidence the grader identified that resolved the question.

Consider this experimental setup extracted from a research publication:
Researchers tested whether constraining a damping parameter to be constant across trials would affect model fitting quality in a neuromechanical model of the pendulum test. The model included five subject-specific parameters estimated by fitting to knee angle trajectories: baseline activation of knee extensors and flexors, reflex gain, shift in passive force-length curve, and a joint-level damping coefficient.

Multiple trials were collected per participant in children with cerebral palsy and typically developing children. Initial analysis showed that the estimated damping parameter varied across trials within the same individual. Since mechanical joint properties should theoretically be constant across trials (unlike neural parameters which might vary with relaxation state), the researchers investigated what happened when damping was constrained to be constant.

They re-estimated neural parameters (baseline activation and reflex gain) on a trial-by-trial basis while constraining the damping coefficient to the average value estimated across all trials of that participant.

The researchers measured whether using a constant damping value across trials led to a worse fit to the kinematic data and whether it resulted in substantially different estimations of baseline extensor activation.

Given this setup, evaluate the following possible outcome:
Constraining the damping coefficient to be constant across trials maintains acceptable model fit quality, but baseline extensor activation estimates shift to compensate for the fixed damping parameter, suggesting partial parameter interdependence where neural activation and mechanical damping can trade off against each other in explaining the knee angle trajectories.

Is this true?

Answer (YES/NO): NO